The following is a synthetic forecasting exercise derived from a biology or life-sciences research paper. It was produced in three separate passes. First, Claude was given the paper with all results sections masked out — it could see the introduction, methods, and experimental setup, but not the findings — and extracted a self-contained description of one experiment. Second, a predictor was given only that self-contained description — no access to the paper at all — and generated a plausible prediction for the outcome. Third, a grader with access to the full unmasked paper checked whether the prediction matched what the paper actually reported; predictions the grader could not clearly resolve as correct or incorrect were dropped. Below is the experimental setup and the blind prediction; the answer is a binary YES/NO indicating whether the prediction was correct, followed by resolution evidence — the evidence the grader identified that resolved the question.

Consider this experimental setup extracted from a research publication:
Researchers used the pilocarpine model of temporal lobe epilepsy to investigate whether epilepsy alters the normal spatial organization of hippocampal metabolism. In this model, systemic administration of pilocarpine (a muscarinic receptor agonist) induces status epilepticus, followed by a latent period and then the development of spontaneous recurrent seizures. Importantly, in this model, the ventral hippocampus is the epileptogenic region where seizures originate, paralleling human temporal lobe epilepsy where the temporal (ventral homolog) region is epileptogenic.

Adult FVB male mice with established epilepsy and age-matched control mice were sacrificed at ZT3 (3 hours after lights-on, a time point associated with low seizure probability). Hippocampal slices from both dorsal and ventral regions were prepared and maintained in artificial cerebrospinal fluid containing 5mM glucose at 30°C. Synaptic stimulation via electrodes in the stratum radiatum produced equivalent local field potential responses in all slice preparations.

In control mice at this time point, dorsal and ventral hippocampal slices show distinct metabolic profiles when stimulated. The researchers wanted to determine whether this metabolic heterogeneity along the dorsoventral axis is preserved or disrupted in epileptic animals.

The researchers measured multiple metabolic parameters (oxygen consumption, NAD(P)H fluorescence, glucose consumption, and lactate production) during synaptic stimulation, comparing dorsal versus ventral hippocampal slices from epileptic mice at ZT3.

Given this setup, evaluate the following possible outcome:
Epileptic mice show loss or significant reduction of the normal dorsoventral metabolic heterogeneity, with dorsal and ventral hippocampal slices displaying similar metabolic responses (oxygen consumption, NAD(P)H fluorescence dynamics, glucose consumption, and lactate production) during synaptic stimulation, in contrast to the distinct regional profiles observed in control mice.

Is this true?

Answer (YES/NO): YES